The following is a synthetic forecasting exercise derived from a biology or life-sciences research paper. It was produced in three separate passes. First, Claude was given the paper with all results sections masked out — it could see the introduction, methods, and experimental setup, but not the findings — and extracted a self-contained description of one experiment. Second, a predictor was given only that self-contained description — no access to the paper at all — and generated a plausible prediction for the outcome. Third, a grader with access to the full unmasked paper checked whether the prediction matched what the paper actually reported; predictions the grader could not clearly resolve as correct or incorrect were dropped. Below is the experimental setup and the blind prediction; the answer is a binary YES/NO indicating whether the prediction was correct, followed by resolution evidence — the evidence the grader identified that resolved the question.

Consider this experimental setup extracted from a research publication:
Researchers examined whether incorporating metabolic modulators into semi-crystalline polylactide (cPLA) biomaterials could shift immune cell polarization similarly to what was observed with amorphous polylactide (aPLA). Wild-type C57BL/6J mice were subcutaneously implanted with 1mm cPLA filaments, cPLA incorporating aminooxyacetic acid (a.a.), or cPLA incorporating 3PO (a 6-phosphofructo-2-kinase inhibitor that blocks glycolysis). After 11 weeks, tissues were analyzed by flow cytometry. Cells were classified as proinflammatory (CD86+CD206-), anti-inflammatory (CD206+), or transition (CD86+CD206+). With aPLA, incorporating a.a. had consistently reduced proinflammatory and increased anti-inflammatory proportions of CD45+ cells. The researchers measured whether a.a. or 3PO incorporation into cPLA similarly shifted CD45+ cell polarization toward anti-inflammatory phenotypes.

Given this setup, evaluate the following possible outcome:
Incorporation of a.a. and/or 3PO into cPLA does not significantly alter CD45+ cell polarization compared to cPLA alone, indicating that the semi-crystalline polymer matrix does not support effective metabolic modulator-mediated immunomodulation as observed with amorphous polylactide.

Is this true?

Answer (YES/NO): YES